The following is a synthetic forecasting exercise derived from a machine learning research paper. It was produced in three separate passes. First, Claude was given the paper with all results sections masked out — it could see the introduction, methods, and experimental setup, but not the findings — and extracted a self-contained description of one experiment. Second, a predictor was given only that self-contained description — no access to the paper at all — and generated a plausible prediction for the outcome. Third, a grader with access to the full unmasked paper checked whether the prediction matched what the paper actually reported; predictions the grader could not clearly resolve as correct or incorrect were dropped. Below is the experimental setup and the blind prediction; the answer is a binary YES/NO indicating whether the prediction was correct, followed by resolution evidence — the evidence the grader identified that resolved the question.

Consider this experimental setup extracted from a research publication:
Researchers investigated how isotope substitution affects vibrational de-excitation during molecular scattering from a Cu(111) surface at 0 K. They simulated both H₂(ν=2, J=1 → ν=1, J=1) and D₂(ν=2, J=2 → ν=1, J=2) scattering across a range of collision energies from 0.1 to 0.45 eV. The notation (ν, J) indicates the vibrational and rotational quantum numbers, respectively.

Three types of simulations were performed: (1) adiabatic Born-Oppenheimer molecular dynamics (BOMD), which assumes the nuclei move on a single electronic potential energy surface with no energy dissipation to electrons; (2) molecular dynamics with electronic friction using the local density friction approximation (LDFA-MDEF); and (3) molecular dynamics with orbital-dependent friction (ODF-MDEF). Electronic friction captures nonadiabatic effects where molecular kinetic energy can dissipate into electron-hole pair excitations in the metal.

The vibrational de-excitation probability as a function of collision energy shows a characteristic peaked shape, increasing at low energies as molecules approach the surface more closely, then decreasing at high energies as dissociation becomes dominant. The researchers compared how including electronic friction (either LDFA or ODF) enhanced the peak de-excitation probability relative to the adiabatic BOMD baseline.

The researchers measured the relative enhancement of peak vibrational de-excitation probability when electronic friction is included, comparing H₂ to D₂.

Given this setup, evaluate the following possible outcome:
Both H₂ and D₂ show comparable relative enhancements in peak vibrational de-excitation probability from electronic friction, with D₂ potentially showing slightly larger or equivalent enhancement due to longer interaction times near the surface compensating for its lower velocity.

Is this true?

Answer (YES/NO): NO